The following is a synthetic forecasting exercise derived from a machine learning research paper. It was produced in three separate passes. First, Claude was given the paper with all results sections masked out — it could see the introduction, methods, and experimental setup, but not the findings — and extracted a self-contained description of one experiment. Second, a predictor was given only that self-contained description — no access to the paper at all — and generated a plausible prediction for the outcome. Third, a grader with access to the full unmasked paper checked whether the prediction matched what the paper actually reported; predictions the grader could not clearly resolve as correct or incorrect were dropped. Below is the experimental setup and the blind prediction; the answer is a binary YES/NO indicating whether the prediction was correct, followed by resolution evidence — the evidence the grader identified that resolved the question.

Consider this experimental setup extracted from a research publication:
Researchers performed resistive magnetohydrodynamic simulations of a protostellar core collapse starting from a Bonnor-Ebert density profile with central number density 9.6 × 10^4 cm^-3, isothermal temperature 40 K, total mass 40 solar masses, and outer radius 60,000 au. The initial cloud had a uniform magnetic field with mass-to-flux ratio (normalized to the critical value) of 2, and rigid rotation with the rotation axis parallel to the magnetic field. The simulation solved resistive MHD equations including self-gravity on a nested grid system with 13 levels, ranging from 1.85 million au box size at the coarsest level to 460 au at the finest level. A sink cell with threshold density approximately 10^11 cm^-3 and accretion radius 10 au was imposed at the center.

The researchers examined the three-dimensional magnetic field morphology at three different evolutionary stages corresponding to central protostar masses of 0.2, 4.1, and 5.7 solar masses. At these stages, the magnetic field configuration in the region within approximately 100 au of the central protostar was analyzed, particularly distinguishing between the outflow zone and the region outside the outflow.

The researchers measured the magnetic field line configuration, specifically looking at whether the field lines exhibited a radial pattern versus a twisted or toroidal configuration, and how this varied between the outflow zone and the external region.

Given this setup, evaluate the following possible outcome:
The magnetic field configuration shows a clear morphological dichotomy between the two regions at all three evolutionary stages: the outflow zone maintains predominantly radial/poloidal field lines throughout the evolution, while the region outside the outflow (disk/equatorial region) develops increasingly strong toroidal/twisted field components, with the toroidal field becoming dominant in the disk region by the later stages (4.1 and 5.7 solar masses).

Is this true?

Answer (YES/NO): NO